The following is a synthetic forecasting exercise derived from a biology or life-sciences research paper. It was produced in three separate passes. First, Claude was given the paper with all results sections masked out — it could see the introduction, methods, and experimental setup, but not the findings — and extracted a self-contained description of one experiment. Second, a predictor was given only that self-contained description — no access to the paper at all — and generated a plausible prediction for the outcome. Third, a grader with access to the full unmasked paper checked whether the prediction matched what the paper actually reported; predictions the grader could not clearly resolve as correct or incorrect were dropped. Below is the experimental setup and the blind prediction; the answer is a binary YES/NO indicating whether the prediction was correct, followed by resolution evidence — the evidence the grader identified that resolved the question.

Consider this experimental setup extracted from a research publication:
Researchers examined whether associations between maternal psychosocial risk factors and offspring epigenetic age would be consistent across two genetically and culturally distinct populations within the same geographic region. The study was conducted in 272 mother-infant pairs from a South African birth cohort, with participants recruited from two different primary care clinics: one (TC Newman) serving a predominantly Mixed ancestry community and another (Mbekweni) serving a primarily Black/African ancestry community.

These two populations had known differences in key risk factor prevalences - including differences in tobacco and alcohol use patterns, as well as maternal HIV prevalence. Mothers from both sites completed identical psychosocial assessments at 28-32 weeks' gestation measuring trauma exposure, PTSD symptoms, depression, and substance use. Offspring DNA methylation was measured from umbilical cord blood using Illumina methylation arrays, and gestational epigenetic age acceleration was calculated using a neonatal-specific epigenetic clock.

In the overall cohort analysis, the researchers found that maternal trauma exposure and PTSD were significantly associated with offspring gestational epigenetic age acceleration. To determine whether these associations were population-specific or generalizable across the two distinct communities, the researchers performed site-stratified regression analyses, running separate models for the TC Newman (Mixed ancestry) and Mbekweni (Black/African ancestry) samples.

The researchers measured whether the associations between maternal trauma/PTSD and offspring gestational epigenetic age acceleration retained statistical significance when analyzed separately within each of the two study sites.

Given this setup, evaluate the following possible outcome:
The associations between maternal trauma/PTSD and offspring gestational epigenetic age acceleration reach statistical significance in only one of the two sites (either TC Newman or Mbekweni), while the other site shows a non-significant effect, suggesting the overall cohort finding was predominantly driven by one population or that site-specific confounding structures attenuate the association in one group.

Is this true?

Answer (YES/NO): NO